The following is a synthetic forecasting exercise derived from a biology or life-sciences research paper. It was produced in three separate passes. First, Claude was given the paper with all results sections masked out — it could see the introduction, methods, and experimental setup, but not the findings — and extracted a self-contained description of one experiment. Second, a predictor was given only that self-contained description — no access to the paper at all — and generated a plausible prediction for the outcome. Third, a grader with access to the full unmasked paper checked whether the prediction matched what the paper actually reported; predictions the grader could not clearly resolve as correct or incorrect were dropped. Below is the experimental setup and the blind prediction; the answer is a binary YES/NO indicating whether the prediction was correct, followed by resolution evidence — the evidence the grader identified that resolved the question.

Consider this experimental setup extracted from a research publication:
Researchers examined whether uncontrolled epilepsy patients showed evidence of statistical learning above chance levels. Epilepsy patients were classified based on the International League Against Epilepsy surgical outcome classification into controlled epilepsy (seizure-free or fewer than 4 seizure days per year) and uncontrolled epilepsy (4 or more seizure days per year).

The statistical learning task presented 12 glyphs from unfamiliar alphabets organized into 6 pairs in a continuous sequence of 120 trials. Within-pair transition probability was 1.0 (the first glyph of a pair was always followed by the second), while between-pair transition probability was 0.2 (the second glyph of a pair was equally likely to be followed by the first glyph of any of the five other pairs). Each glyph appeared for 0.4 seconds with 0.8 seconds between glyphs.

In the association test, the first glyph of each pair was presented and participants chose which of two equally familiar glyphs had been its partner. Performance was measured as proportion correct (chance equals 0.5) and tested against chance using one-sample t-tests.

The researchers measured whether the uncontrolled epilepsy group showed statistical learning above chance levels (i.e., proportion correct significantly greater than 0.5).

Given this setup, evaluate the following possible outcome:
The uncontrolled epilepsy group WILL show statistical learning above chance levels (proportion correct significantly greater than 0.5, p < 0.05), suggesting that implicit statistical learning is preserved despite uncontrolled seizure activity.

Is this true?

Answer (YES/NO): NO